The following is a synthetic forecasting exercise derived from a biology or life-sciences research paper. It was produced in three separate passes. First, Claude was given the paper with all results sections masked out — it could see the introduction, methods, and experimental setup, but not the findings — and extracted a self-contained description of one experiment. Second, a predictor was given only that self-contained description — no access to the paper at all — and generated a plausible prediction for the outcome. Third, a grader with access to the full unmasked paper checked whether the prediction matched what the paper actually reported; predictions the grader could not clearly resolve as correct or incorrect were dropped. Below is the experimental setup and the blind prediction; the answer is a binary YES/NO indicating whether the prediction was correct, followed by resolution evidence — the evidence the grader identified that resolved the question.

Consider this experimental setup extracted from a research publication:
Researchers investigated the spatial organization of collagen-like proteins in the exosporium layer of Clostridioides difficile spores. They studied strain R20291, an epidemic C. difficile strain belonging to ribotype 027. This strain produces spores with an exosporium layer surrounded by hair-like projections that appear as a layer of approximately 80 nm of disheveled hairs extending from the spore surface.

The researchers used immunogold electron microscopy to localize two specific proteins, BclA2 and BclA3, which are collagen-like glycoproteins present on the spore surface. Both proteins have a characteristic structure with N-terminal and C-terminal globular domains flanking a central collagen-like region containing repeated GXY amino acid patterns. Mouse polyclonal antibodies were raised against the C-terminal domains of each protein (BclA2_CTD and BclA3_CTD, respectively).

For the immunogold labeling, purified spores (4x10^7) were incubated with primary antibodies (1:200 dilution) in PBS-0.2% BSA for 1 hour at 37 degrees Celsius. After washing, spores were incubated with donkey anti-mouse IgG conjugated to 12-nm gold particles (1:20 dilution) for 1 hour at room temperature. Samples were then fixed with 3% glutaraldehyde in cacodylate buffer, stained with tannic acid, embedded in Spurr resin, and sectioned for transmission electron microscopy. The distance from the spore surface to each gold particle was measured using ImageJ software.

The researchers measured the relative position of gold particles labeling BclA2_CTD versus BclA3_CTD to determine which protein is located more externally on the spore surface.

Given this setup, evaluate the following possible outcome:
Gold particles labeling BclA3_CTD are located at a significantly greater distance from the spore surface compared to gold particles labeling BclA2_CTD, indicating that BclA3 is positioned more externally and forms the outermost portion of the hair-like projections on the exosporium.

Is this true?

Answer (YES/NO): NO